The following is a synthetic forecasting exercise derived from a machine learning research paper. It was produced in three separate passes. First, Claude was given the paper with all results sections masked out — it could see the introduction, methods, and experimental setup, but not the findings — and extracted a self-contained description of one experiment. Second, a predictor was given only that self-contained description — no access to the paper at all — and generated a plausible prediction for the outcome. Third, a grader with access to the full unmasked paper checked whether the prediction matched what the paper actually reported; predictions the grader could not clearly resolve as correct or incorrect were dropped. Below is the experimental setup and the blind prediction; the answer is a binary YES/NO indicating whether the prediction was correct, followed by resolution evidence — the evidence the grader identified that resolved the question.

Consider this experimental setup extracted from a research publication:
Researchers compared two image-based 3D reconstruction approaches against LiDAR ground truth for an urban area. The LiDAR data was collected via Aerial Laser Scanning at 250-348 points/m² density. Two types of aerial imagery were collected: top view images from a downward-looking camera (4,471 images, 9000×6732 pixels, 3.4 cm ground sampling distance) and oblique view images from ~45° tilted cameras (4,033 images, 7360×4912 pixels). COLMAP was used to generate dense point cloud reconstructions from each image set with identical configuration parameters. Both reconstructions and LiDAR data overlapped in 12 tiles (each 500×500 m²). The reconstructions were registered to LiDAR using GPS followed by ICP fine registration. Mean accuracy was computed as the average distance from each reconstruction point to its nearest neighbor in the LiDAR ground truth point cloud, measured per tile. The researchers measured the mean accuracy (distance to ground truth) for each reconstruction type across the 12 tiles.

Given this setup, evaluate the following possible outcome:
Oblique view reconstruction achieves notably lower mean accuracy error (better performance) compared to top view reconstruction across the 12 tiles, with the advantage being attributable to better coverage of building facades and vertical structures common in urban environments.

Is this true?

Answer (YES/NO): NO